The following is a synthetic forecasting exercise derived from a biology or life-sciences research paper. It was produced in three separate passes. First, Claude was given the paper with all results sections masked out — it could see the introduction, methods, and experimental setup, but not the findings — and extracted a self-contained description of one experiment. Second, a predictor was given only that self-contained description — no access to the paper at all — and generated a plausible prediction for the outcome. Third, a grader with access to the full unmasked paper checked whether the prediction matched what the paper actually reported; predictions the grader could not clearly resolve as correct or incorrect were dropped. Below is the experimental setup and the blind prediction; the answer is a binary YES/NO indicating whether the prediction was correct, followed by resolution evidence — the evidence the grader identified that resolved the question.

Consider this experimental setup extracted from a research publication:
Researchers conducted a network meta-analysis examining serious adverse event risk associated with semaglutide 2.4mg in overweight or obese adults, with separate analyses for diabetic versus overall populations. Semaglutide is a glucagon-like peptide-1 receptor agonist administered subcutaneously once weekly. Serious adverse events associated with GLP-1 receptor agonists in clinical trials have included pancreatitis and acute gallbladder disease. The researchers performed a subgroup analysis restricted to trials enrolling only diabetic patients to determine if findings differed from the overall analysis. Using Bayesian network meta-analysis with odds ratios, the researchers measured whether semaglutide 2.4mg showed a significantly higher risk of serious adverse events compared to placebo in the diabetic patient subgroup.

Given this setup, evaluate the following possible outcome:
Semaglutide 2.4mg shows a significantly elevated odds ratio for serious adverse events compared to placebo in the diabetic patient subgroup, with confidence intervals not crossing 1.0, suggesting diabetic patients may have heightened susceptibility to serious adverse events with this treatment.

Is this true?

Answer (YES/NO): NO